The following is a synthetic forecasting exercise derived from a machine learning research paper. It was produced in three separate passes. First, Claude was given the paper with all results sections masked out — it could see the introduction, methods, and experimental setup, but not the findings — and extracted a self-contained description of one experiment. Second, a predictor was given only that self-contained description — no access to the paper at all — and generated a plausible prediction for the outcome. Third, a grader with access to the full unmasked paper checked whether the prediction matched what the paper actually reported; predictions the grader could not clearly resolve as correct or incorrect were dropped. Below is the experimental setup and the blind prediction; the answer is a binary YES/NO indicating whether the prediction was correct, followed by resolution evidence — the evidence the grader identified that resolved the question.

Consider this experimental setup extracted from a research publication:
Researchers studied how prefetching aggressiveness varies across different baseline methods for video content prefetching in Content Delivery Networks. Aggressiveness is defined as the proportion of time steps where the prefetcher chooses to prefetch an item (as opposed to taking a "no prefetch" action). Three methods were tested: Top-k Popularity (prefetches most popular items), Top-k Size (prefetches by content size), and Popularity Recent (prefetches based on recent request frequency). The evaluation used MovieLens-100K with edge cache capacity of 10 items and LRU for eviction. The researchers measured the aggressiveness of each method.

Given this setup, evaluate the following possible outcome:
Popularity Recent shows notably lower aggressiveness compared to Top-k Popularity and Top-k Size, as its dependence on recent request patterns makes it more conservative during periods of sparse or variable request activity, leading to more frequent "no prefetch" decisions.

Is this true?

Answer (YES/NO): NO